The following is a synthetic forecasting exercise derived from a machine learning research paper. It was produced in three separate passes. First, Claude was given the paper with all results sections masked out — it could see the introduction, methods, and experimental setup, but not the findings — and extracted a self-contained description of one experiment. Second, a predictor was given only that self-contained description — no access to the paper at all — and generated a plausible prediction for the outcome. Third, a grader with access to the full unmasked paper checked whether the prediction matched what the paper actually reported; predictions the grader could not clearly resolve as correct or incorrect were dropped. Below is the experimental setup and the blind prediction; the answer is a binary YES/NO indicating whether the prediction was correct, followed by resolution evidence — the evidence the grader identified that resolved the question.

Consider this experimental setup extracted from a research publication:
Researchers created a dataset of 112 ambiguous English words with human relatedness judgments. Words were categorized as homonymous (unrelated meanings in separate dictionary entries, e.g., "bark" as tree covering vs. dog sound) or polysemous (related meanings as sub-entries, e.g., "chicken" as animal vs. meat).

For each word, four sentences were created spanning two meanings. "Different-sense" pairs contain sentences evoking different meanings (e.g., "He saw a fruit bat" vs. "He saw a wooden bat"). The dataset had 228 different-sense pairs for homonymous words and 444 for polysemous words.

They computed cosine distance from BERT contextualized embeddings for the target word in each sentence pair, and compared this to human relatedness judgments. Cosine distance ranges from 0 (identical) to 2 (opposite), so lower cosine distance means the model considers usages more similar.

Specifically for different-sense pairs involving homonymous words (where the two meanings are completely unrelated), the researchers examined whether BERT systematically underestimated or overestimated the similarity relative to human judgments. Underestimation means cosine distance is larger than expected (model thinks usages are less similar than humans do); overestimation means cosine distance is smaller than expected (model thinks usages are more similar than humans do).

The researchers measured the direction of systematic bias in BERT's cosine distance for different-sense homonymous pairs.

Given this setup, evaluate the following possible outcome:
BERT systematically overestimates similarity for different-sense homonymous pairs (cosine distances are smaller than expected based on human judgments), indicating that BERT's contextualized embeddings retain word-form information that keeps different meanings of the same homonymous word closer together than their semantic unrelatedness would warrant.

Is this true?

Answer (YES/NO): YES